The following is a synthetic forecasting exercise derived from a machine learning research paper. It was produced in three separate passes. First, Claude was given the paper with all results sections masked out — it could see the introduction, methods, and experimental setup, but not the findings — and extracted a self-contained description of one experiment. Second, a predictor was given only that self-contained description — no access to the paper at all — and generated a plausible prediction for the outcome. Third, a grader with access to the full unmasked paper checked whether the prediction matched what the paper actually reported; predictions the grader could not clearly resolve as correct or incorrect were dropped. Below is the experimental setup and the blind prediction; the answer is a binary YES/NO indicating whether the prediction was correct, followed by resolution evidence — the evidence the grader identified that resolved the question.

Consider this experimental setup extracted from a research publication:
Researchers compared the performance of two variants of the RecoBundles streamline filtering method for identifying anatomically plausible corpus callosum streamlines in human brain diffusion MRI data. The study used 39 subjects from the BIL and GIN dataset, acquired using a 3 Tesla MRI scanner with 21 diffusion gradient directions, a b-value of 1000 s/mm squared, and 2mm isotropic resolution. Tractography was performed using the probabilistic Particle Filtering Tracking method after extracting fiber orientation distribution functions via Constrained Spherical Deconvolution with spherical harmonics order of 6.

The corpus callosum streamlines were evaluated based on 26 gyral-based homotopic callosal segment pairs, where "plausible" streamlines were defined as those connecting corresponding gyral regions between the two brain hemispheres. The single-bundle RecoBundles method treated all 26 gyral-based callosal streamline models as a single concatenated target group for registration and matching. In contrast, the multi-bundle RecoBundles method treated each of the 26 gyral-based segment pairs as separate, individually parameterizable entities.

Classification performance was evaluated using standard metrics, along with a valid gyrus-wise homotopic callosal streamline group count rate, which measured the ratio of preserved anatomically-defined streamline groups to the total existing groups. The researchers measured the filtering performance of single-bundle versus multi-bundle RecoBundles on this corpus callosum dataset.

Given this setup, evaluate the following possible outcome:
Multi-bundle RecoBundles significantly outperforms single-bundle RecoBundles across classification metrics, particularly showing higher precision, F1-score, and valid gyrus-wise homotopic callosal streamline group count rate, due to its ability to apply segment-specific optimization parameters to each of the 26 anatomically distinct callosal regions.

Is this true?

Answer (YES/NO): NO